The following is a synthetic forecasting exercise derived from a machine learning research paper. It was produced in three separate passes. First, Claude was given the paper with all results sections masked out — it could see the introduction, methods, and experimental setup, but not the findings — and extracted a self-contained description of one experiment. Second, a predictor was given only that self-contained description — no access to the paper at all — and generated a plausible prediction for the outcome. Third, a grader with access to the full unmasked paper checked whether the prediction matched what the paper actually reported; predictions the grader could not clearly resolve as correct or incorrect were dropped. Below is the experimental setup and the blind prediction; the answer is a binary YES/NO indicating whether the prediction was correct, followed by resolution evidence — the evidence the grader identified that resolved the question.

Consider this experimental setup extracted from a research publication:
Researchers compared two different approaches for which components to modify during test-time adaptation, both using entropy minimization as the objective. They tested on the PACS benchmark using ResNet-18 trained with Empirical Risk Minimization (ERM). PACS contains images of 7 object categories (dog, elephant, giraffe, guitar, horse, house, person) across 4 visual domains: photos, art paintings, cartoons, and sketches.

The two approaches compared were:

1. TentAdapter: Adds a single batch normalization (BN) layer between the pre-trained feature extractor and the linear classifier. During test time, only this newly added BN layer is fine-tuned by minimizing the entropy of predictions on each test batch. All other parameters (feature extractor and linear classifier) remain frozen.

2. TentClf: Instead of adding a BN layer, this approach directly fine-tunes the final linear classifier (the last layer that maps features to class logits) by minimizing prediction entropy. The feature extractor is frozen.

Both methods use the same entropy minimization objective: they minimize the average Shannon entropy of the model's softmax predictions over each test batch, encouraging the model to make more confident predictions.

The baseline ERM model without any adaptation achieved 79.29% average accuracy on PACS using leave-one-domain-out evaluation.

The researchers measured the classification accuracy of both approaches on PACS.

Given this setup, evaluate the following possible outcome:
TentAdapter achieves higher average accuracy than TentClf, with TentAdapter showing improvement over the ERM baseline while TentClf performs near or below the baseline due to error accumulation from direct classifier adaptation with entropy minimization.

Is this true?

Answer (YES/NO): YES